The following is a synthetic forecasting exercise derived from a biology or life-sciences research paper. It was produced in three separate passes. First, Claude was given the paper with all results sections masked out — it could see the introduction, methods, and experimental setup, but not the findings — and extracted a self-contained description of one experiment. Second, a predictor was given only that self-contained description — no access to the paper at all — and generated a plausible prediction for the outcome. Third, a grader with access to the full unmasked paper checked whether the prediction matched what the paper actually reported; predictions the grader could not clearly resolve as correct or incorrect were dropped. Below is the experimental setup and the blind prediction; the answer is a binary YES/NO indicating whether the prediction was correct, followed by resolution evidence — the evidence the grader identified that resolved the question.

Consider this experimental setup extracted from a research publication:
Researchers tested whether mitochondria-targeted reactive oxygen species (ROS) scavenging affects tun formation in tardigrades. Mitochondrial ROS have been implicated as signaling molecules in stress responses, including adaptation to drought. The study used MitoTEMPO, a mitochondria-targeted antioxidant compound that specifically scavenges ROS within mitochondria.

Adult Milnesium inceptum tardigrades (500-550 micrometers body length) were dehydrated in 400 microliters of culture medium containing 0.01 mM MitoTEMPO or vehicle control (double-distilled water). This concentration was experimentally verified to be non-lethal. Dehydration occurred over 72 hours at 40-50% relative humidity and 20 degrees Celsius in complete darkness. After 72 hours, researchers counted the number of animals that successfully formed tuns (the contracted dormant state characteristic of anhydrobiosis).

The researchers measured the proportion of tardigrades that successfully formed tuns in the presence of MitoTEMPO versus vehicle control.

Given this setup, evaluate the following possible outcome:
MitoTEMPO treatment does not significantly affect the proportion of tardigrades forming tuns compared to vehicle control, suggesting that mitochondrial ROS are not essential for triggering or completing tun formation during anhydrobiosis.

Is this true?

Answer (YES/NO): YES